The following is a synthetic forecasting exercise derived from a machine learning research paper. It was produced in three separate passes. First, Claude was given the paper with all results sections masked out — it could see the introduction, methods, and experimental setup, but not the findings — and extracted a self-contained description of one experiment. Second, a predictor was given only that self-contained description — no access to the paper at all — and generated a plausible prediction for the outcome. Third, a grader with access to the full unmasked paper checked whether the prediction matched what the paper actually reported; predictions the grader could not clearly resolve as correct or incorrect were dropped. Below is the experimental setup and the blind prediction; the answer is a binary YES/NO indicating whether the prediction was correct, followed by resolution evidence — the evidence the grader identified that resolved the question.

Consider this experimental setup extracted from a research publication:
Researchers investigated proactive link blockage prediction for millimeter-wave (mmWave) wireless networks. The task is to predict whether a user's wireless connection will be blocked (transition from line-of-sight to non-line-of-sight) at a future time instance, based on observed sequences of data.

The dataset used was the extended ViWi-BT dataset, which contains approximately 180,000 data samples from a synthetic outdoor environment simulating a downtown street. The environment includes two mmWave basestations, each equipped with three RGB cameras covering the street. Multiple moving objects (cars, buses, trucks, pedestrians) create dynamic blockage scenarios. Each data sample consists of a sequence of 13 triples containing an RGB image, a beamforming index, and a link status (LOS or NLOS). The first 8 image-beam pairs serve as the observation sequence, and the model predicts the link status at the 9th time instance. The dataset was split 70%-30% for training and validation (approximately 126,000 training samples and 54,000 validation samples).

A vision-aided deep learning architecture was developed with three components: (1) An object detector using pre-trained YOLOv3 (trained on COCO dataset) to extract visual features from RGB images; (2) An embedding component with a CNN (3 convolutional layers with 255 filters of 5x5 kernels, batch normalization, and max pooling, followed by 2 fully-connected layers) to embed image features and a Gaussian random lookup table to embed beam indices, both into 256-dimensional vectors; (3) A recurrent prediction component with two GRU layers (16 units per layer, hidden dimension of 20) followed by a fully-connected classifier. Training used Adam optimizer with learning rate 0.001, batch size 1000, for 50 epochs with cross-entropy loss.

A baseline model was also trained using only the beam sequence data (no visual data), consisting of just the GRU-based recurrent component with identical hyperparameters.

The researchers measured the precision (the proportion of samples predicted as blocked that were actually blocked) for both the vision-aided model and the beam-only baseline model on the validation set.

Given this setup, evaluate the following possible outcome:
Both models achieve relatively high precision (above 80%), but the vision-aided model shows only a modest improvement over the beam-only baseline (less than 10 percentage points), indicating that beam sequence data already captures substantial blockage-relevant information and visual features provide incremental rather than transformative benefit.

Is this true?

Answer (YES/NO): NO